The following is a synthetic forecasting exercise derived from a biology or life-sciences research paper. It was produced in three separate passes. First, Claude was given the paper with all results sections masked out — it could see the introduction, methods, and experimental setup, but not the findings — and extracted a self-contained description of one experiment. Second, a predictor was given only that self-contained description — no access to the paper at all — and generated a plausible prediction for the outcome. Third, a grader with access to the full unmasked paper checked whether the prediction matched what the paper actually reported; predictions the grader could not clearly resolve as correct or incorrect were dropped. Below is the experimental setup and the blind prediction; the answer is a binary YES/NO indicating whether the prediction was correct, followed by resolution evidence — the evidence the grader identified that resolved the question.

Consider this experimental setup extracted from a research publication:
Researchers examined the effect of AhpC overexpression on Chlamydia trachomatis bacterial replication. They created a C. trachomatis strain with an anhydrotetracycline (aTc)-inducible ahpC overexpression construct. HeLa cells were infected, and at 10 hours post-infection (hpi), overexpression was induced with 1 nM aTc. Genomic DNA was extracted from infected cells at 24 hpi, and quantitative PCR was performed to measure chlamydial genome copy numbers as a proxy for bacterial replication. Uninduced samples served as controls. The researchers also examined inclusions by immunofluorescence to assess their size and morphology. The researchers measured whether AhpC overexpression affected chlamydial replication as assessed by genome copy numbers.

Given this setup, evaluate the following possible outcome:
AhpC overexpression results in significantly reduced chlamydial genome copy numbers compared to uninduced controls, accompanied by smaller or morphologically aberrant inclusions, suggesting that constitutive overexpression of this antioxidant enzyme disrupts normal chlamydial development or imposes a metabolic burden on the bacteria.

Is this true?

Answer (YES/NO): NO